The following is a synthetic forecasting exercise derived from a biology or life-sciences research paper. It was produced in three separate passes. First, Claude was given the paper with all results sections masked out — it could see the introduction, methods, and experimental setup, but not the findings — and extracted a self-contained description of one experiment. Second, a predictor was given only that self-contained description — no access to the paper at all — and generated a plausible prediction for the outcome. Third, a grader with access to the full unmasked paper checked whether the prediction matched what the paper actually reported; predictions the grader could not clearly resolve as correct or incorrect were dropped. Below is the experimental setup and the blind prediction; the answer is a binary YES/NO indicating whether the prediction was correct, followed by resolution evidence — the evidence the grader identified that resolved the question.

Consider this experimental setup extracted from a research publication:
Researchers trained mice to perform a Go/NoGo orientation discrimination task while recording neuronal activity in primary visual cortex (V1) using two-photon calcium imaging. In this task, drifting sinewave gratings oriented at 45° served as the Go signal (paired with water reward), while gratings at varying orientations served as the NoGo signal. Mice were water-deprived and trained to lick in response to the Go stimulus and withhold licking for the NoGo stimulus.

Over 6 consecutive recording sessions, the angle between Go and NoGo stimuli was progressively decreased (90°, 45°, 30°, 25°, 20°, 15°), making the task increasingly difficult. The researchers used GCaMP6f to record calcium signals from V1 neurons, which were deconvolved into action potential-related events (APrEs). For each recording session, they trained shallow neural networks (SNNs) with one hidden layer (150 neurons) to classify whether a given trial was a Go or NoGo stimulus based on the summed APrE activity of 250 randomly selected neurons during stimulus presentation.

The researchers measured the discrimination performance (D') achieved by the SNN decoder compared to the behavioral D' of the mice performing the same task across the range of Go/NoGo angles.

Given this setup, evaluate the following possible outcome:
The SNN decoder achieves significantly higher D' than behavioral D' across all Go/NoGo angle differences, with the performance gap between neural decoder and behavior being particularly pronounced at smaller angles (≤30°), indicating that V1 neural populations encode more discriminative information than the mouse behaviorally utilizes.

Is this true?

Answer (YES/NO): YES